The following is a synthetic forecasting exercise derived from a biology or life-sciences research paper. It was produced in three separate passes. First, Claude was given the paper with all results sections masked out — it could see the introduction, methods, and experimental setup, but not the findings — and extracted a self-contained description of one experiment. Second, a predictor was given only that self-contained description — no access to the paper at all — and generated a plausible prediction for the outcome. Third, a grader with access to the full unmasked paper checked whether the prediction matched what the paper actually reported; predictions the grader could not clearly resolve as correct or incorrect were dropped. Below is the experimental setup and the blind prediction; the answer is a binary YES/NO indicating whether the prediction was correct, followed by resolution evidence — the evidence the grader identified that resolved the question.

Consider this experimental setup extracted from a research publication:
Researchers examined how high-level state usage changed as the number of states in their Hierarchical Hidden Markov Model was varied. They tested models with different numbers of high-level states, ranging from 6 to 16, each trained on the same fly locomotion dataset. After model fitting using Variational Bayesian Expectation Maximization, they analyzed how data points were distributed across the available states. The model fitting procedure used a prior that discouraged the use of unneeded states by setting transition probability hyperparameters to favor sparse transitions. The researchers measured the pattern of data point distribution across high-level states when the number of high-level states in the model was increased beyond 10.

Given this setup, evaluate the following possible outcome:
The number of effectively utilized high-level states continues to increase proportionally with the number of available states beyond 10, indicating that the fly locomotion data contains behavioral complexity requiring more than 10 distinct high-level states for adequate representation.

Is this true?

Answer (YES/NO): NO